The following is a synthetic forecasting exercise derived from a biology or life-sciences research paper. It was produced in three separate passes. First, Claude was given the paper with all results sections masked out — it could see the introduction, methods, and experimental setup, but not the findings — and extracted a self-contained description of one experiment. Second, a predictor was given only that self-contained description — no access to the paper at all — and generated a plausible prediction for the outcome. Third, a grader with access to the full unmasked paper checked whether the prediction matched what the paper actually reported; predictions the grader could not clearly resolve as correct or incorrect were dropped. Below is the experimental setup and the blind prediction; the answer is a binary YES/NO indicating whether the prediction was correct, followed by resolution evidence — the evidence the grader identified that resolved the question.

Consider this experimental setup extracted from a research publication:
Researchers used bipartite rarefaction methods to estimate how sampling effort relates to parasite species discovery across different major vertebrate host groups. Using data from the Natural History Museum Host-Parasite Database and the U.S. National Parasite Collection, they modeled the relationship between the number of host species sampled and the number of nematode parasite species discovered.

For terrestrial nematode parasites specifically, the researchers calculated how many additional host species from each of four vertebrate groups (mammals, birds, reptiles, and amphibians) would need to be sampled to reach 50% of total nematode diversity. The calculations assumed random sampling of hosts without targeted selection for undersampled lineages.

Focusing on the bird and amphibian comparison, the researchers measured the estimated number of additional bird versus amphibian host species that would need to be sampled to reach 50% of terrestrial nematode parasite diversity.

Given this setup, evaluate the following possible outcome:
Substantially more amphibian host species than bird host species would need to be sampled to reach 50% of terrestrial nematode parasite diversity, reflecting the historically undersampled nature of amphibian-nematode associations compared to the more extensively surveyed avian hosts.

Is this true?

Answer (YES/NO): NO